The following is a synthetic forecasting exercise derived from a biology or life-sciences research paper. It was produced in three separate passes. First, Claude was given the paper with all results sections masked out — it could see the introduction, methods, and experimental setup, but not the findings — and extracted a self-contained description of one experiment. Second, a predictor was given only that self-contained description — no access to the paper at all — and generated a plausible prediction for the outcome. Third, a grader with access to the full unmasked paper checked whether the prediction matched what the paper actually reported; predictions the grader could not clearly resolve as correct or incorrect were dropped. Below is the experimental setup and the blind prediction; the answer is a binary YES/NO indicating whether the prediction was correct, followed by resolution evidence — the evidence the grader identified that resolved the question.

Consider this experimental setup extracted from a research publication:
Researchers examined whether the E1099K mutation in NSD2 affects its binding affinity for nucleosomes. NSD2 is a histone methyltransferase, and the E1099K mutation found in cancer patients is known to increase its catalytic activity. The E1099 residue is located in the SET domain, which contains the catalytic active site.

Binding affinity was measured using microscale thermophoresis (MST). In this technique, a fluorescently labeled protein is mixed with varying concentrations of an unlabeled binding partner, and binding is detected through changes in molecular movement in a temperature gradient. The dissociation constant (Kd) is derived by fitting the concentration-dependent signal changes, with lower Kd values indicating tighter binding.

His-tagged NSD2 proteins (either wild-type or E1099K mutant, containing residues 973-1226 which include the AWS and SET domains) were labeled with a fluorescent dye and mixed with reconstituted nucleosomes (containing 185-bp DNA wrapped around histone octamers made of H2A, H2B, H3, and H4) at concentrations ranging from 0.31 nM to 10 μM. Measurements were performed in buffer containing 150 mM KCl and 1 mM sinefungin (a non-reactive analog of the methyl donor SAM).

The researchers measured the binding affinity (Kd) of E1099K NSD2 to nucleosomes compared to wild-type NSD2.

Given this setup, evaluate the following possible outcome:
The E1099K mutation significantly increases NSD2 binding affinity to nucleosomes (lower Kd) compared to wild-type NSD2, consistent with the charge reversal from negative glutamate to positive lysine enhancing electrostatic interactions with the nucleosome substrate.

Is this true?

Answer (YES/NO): NO